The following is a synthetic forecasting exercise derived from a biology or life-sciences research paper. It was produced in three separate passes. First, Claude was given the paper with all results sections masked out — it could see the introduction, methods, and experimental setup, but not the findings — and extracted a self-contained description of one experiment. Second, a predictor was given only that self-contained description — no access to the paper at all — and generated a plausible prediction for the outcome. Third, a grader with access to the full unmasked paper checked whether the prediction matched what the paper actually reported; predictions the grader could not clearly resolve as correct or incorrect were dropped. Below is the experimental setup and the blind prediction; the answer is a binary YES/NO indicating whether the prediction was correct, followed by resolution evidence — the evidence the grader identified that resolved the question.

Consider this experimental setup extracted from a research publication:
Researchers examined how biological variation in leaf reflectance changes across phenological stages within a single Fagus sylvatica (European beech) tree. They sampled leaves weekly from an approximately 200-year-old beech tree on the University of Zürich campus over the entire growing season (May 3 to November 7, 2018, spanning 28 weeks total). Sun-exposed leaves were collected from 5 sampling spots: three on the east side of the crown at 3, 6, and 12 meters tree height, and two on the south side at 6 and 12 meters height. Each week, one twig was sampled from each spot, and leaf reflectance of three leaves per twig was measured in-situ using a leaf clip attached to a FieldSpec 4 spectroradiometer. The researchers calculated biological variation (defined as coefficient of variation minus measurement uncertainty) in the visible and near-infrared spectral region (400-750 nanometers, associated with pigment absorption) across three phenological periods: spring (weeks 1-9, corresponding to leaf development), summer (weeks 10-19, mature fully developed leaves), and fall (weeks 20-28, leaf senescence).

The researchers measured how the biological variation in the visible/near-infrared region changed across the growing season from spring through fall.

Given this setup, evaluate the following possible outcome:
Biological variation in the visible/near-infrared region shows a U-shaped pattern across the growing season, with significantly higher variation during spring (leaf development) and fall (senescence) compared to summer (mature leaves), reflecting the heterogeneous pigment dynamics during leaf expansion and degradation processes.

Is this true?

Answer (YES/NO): NO